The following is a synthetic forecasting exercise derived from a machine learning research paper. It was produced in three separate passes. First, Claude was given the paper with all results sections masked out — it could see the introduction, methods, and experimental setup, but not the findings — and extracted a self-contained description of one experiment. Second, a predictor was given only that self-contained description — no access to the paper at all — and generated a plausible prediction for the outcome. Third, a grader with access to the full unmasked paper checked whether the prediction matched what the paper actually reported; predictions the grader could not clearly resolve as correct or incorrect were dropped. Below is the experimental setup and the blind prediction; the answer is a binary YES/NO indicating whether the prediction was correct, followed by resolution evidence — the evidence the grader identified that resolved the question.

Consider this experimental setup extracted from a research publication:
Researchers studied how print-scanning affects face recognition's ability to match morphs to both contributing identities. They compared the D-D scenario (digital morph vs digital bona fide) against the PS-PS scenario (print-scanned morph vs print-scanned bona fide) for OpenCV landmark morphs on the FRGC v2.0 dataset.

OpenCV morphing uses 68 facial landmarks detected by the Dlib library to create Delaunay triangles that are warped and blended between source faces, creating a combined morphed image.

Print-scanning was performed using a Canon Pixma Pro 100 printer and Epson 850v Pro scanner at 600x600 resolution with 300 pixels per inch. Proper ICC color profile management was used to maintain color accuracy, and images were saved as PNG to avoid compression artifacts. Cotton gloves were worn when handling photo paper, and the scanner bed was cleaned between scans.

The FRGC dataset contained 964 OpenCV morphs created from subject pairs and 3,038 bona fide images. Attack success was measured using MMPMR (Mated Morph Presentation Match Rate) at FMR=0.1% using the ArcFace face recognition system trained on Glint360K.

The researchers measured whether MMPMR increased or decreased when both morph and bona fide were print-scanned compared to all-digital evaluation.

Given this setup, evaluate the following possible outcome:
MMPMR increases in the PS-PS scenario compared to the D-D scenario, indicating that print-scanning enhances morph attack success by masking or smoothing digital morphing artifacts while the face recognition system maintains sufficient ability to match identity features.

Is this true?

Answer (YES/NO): YES